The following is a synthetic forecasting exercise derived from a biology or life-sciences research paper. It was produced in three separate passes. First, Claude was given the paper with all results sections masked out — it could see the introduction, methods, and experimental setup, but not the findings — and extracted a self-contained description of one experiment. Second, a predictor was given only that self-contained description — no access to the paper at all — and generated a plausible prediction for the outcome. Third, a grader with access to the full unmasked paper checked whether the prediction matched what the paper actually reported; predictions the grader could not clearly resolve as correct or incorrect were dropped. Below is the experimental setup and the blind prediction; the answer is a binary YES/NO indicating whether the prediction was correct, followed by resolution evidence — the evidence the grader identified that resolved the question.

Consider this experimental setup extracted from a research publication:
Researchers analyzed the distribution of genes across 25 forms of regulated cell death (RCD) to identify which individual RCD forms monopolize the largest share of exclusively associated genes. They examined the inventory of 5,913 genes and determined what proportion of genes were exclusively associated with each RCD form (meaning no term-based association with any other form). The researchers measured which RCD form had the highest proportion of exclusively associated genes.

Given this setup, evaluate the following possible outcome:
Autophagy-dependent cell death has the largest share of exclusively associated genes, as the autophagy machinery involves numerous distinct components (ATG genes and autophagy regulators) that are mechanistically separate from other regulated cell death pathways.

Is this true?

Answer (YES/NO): NO